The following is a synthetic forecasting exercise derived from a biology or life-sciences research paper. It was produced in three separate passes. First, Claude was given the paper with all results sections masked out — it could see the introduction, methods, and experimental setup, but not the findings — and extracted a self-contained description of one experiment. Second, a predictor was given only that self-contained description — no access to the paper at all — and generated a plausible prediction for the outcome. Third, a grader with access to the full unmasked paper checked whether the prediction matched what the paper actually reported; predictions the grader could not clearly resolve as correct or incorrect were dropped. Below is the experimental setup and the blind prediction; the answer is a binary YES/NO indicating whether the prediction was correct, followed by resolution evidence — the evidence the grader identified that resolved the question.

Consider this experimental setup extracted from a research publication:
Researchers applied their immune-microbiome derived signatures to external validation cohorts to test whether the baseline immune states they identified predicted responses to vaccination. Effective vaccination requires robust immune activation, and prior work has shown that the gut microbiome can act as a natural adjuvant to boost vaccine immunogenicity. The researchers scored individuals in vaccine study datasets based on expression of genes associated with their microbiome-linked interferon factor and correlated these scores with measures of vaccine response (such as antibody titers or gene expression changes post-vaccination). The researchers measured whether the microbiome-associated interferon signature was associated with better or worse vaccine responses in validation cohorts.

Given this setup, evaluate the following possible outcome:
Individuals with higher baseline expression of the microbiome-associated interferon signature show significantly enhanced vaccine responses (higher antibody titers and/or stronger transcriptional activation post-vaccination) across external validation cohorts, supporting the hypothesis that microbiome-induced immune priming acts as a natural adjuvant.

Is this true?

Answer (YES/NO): YES